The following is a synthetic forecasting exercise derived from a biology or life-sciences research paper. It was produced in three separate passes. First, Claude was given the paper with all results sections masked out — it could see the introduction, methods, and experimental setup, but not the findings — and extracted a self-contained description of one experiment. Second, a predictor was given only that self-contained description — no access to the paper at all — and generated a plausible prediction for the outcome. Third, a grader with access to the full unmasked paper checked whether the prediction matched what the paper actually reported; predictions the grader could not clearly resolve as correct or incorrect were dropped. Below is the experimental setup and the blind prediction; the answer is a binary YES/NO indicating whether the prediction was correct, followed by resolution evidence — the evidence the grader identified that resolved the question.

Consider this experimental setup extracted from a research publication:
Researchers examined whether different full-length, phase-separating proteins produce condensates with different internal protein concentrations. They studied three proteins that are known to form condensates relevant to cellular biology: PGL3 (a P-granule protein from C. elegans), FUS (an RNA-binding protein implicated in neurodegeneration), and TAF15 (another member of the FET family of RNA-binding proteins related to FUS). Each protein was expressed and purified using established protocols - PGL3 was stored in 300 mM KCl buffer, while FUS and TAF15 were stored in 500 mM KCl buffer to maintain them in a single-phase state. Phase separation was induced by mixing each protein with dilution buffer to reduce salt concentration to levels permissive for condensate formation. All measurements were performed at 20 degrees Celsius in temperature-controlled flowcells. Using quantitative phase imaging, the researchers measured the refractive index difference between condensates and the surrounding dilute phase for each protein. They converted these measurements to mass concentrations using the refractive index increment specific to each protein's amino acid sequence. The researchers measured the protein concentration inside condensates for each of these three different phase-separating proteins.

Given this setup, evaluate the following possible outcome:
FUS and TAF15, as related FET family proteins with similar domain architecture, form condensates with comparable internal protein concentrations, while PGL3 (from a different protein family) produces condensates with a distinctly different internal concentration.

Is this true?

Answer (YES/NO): YES